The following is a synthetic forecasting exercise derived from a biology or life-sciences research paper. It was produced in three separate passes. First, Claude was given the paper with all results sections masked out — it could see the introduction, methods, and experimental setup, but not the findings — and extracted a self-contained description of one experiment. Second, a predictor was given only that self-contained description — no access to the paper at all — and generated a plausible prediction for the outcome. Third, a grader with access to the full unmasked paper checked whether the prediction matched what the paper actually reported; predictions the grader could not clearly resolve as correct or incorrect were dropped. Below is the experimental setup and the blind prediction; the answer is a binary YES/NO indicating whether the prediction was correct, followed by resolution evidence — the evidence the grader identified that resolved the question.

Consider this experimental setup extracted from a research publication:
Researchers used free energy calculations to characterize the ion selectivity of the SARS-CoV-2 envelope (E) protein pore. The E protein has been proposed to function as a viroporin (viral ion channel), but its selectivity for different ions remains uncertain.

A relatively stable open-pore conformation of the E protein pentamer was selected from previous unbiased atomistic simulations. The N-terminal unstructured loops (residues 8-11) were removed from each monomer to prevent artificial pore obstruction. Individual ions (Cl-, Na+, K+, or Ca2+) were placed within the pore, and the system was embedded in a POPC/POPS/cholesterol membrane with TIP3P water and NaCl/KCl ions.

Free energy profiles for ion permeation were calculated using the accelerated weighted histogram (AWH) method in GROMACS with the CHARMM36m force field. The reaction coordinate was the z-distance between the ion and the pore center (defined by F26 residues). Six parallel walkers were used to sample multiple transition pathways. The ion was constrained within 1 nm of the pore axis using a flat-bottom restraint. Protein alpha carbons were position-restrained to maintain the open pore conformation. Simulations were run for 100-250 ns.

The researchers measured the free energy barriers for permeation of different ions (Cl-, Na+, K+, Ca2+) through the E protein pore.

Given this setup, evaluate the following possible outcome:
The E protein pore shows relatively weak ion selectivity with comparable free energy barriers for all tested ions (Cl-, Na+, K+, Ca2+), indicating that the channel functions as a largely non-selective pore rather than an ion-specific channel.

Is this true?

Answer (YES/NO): NO